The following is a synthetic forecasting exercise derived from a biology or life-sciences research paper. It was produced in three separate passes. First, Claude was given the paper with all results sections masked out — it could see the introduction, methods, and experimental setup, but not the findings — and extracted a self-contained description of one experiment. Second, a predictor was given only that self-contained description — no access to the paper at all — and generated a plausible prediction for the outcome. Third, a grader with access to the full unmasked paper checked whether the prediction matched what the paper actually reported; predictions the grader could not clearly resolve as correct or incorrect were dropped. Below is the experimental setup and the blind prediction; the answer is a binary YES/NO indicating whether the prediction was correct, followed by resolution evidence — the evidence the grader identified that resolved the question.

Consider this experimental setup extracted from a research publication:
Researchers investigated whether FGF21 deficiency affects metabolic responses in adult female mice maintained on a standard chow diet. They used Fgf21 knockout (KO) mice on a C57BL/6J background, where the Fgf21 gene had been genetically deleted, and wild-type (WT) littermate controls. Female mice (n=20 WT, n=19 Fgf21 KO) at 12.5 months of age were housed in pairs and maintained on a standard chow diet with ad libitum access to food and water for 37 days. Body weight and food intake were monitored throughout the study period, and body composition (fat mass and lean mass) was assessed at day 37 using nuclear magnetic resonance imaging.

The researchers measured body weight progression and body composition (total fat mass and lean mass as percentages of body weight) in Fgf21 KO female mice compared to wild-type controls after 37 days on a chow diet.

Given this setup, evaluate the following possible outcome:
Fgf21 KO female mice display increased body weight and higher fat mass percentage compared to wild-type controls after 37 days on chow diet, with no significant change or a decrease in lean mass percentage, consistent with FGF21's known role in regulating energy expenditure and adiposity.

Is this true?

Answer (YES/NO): NO